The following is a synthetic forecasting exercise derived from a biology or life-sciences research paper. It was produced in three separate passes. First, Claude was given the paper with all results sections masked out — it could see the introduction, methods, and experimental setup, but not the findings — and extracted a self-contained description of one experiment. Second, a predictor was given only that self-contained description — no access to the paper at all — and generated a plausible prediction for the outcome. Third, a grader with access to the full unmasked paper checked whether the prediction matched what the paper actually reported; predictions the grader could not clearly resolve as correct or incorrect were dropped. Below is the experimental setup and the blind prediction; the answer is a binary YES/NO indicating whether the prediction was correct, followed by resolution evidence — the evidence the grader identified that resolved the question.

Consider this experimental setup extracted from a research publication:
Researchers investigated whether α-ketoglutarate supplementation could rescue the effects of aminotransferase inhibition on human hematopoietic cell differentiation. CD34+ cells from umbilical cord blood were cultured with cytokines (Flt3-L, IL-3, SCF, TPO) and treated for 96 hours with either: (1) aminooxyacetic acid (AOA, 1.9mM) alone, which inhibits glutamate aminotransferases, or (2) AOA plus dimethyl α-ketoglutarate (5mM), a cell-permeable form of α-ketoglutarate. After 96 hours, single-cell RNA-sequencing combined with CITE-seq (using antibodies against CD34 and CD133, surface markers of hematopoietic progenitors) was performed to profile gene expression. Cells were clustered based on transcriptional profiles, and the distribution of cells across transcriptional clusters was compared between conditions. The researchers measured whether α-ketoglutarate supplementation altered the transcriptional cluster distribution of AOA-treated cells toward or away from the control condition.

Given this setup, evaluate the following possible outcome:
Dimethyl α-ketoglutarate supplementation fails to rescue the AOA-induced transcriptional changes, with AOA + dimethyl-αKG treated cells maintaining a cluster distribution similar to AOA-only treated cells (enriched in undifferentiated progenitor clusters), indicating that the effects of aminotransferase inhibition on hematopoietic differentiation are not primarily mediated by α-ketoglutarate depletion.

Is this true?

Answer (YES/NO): NO